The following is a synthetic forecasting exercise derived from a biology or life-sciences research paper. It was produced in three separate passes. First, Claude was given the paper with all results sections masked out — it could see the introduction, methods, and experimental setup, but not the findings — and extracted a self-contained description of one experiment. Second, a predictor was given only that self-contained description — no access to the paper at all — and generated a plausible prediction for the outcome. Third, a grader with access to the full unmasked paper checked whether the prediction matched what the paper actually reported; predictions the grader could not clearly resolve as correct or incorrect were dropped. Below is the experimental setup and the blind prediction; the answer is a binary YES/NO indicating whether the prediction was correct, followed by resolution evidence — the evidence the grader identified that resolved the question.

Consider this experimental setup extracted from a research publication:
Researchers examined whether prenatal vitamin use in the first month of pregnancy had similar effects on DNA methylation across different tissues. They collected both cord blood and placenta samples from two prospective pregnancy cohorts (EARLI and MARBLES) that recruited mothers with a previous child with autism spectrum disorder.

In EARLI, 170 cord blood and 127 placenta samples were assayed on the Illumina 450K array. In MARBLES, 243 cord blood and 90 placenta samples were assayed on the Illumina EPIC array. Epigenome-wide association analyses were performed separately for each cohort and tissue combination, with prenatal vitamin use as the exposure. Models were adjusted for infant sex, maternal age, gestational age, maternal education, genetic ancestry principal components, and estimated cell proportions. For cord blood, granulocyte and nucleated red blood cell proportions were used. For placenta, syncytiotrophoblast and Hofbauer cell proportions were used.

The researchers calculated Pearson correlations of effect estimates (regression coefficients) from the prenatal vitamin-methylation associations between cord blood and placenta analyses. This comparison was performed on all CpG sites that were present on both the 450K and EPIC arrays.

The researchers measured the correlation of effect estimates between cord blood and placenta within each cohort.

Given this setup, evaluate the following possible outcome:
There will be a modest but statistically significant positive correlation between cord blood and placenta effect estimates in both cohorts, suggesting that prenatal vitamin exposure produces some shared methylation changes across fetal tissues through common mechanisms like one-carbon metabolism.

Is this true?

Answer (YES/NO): NO